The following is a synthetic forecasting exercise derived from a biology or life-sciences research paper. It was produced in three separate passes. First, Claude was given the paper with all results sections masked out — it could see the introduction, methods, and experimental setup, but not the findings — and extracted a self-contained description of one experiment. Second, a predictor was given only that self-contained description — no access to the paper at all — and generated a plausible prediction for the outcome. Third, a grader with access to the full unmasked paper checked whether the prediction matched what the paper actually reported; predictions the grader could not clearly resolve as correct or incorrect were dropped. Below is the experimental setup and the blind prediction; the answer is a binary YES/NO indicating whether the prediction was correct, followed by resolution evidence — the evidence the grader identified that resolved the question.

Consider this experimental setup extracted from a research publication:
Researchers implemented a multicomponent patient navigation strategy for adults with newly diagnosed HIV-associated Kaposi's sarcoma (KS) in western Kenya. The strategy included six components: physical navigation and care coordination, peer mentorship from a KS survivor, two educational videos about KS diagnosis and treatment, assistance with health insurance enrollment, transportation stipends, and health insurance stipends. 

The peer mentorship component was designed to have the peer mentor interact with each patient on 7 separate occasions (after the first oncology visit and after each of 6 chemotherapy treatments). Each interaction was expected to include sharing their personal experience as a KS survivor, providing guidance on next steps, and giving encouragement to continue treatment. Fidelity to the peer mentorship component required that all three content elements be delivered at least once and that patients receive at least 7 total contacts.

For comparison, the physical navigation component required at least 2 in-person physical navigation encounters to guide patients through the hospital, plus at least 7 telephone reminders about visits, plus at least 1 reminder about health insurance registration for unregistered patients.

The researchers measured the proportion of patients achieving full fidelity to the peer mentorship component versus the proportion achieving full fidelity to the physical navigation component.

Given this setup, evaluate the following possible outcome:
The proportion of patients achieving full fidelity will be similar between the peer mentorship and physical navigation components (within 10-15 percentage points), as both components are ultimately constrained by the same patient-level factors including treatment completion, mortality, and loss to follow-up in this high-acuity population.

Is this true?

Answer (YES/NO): YES